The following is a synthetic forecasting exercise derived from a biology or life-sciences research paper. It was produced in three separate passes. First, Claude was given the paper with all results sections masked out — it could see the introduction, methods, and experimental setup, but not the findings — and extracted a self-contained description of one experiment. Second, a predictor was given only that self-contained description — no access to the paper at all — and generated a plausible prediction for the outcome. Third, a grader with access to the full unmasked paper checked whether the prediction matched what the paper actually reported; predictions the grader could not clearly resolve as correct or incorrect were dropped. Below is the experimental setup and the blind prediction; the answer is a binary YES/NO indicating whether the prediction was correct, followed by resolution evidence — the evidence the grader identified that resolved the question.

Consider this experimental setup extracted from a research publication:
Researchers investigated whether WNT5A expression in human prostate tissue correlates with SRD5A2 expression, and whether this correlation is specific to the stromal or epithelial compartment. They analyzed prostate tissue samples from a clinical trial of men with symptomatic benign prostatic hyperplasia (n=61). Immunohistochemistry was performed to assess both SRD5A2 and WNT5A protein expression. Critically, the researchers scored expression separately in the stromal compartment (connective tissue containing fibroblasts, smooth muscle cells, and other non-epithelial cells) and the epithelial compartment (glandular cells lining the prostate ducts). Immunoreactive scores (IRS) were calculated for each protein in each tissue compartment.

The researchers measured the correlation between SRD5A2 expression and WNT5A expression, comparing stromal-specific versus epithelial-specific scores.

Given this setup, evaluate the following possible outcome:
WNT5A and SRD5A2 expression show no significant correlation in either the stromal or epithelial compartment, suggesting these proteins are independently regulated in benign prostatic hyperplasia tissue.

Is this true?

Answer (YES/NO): NO